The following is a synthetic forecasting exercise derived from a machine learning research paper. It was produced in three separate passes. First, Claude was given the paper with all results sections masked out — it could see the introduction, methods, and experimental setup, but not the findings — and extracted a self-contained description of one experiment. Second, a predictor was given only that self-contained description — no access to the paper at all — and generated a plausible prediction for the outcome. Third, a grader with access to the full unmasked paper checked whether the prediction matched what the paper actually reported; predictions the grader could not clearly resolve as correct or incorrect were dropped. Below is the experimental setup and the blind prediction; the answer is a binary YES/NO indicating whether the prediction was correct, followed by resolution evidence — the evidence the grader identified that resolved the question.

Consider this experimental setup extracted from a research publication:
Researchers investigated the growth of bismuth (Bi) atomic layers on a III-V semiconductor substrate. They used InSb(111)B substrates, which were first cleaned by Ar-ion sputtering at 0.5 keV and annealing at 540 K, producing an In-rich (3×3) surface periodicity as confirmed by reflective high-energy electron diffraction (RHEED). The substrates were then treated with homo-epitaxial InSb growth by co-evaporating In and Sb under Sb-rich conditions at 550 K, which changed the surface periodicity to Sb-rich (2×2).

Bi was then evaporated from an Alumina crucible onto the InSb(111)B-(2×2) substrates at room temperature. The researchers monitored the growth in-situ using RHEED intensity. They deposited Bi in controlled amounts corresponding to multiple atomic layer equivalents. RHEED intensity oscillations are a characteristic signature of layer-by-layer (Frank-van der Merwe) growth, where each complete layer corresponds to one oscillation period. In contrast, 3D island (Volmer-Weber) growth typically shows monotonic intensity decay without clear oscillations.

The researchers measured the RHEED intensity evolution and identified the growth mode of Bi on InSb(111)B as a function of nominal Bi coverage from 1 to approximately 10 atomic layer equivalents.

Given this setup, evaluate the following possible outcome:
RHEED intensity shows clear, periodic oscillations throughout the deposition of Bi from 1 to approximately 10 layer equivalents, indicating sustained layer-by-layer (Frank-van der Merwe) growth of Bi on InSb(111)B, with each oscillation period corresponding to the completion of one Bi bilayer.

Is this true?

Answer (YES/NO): NO